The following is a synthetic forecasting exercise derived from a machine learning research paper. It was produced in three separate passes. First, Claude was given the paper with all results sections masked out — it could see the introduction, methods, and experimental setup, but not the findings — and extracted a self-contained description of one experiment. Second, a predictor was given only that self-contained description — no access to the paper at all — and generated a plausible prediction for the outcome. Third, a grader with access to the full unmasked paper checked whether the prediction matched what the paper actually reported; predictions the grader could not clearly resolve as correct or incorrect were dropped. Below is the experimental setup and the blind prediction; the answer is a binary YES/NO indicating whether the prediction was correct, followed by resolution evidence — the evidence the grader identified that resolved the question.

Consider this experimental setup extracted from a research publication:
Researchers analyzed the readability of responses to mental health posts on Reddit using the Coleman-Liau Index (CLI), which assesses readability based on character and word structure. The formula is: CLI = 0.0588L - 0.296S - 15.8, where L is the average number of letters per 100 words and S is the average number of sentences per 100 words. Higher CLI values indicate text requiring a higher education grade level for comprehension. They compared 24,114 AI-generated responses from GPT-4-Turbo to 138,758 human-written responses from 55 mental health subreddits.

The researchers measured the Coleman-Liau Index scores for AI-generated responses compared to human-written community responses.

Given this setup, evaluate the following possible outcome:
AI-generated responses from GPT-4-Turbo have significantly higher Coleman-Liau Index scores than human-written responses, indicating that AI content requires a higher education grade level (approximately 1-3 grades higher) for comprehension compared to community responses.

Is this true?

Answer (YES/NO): NO